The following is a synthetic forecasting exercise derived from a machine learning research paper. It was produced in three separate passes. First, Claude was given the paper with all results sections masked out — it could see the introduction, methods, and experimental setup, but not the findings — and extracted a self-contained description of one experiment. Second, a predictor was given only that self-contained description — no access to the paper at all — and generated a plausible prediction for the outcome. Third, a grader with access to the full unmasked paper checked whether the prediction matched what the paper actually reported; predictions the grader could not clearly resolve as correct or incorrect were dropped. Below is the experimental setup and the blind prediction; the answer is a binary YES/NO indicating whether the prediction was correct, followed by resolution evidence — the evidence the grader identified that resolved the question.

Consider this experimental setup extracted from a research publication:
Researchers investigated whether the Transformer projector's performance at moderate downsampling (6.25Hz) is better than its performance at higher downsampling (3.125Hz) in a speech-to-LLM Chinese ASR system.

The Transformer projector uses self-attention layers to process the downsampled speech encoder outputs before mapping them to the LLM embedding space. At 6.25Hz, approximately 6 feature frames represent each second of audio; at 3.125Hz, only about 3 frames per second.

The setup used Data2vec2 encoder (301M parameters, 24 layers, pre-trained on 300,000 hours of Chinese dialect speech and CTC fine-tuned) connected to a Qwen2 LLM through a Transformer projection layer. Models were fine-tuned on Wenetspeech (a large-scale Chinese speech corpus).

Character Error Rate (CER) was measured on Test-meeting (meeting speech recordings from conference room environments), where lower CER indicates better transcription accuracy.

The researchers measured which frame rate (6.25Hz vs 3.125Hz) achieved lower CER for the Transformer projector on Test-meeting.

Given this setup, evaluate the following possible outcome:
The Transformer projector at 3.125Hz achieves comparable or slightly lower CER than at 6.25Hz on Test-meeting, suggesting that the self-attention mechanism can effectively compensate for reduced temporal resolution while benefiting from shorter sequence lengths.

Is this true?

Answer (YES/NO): NO